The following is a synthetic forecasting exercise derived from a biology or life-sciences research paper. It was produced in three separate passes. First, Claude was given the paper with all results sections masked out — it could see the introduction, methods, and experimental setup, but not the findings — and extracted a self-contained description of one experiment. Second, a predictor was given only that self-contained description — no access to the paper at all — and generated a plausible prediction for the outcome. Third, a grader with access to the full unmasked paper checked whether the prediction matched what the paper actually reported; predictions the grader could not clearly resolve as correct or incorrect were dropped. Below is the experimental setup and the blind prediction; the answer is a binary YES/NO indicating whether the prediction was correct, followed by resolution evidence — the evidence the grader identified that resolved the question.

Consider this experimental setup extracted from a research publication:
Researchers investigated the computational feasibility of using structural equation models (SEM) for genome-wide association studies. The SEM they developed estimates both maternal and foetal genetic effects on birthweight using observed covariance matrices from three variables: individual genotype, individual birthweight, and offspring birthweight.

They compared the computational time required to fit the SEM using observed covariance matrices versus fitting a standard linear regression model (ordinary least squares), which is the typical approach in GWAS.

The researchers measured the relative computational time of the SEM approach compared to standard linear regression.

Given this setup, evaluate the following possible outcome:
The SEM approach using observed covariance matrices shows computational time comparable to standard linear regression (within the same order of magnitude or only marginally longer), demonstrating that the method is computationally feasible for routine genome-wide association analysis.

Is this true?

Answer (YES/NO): YES